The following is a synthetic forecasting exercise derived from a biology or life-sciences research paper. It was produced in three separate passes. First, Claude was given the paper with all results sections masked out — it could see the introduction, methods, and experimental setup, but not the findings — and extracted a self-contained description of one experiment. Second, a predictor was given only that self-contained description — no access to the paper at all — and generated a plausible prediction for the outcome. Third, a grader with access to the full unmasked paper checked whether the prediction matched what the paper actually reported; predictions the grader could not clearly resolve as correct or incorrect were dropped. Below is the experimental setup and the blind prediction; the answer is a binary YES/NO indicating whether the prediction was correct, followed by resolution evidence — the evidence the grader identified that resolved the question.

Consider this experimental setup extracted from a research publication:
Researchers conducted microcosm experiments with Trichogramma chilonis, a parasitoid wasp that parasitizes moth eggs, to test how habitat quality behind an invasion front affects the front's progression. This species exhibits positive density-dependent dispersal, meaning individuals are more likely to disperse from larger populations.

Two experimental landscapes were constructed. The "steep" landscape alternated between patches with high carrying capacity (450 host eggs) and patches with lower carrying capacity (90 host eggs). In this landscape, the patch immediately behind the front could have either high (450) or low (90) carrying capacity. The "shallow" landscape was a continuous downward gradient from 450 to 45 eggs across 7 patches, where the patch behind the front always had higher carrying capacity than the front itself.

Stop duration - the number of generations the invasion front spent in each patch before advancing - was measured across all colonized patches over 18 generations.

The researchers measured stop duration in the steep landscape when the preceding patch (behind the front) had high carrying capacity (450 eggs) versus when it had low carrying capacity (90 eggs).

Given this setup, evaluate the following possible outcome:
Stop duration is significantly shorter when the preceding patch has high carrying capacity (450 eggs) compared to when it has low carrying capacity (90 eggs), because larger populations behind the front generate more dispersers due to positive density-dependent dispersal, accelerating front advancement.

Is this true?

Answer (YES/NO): YES